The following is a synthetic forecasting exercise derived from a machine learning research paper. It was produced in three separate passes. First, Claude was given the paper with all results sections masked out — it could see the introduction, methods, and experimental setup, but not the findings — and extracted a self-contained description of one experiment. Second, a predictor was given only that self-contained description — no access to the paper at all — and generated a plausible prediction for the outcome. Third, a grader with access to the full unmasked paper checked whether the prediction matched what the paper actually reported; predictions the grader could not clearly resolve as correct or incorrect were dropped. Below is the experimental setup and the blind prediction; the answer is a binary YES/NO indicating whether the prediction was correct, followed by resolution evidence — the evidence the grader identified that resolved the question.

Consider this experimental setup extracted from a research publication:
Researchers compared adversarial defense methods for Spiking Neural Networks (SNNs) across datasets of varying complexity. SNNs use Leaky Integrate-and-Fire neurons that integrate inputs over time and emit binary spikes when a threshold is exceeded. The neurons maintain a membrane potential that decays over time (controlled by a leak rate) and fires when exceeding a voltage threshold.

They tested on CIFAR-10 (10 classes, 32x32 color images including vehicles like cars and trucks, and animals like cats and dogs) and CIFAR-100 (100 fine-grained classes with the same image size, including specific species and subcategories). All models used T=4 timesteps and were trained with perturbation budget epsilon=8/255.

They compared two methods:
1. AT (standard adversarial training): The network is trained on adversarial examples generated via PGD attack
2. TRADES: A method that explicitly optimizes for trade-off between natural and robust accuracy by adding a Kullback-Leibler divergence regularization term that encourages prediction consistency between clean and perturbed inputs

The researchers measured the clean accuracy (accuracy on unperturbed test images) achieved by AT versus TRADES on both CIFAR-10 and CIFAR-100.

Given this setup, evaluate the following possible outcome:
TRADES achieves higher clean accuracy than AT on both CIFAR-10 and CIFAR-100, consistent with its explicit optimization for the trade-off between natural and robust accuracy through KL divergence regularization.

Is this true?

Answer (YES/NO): YES